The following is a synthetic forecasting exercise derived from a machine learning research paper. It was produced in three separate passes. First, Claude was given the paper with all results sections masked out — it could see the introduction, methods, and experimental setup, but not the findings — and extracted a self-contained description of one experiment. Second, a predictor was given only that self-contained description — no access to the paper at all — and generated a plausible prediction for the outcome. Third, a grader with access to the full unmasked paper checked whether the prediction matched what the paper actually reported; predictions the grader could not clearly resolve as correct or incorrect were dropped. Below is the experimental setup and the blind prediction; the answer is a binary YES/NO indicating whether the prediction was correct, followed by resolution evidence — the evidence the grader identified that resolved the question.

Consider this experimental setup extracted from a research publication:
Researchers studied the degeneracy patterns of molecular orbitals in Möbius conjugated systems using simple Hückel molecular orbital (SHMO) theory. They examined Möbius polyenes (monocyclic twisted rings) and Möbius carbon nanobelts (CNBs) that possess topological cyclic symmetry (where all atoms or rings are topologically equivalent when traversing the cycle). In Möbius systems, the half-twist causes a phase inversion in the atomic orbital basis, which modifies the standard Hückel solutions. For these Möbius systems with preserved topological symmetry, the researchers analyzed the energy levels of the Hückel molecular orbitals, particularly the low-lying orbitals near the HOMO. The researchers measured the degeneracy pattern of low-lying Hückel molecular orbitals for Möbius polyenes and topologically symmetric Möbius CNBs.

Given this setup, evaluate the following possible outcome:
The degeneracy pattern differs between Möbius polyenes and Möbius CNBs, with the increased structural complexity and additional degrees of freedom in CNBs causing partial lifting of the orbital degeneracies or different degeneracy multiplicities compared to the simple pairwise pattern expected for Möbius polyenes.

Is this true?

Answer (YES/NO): NO